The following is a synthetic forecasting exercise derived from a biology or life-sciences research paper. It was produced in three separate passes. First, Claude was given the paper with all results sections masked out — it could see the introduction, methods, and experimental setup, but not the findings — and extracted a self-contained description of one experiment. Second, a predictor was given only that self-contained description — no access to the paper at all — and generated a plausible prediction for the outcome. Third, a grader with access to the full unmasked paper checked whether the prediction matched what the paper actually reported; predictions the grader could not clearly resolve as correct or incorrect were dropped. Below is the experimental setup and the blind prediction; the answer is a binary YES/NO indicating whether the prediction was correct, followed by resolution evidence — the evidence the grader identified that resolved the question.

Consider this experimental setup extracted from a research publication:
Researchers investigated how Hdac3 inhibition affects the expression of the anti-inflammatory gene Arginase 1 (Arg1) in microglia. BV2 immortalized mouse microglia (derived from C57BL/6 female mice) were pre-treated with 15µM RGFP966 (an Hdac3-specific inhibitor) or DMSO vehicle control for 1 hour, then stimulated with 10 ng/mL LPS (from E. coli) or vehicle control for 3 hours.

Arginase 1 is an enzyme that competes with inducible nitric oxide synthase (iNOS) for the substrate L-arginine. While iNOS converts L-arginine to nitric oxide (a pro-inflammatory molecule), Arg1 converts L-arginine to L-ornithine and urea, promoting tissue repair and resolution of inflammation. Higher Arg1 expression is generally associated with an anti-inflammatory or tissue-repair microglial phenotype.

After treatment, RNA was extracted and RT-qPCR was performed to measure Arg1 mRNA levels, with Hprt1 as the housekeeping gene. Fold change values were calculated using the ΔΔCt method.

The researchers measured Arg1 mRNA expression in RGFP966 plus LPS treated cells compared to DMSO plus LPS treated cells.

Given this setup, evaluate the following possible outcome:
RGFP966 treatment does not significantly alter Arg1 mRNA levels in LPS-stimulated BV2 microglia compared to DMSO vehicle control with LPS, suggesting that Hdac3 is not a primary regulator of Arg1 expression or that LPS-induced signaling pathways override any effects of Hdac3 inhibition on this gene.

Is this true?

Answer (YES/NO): NO